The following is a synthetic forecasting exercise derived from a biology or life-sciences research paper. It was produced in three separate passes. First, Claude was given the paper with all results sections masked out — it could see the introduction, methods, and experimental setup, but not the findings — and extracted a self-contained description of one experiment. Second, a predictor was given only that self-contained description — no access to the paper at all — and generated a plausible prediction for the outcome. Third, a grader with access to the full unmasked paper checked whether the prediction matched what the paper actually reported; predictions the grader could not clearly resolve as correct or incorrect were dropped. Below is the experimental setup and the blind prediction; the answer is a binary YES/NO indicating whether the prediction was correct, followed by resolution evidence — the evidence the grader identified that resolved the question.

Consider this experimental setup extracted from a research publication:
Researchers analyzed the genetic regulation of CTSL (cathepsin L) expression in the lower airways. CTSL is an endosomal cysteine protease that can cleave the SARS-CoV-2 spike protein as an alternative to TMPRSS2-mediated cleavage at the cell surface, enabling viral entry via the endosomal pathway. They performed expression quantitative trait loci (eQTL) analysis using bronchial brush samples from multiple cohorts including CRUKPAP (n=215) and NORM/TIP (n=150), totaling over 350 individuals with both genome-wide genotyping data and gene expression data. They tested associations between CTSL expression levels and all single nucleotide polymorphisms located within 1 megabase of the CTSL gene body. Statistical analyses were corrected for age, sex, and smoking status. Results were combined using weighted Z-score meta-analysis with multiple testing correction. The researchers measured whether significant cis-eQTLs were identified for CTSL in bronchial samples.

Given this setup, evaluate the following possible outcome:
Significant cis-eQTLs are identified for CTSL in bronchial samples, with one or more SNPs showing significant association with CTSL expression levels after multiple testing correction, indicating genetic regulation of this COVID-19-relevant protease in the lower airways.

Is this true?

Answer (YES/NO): NO